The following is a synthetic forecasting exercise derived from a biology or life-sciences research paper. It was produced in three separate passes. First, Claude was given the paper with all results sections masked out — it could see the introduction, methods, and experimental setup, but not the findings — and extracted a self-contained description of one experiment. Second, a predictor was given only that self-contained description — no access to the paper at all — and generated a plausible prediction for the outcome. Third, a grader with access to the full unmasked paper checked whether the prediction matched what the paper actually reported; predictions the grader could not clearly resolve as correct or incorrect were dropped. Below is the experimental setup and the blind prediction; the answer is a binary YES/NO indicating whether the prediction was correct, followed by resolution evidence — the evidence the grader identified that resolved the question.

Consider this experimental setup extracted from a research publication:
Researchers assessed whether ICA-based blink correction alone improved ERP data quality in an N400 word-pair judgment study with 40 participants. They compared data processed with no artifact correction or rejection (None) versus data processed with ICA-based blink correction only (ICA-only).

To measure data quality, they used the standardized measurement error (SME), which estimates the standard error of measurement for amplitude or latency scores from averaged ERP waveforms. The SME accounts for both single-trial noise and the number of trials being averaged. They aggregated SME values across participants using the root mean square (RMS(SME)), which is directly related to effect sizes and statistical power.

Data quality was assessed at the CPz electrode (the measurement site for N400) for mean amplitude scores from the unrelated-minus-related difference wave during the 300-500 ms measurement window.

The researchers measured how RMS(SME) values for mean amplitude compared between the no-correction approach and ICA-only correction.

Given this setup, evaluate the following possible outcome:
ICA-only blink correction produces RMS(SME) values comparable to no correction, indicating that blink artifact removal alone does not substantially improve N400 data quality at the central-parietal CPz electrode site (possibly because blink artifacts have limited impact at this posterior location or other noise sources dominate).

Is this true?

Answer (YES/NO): YES